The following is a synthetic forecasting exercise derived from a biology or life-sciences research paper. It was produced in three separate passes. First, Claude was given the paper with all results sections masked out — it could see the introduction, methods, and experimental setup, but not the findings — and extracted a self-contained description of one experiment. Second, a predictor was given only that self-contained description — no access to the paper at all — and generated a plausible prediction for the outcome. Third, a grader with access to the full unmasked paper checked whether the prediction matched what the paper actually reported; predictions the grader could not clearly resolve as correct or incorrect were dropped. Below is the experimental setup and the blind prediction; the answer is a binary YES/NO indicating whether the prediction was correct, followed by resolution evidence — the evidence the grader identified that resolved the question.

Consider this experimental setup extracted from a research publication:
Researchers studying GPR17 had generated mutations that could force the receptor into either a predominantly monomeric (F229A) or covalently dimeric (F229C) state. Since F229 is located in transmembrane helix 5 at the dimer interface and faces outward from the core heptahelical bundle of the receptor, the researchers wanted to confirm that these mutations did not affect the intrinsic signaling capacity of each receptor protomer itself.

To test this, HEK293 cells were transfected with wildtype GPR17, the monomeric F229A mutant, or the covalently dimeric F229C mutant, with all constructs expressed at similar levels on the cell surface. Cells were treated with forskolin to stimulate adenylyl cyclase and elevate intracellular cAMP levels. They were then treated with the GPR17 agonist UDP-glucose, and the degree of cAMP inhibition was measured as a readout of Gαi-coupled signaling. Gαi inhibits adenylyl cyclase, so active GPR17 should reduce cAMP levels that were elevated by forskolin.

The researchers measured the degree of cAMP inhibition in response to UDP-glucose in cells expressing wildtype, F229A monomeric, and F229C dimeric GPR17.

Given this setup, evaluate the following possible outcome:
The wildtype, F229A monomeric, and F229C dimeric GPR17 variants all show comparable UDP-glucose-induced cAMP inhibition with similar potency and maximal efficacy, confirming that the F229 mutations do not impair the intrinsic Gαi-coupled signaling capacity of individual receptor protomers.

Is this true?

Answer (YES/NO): YES